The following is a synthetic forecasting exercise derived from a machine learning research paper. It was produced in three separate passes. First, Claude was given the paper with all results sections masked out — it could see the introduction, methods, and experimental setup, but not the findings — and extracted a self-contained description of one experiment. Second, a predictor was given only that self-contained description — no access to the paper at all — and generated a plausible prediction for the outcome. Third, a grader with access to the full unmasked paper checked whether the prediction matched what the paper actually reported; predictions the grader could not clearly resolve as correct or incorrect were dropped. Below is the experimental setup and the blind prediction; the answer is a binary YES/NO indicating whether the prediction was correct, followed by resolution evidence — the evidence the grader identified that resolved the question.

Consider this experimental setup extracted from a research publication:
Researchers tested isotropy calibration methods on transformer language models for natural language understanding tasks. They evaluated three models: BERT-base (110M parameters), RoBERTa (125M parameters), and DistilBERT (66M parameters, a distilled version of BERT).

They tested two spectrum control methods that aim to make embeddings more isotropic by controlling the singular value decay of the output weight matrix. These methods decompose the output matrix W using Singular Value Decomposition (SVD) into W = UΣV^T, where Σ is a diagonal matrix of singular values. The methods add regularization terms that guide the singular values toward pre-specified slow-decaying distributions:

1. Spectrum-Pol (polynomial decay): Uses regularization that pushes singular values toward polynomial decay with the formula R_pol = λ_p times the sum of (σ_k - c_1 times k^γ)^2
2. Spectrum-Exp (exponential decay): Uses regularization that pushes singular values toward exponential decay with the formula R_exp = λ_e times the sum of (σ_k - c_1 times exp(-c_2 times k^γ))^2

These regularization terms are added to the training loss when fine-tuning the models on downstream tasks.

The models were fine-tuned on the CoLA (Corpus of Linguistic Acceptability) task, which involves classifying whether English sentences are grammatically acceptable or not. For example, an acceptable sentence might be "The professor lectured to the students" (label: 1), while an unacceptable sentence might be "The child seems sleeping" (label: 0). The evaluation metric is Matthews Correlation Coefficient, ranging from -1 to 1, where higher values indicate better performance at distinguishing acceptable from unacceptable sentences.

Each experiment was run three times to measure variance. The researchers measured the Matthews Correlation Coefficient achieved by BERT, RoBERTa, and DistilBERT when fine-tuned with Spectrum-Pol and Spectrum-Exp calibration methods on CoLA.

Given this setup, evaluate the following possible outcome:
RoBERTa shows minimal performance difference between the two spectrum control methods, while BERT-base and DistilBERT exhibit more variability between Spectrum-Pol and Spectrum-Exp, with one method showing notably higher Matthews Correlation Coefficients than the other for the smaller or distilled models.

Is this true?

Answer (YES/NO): NO